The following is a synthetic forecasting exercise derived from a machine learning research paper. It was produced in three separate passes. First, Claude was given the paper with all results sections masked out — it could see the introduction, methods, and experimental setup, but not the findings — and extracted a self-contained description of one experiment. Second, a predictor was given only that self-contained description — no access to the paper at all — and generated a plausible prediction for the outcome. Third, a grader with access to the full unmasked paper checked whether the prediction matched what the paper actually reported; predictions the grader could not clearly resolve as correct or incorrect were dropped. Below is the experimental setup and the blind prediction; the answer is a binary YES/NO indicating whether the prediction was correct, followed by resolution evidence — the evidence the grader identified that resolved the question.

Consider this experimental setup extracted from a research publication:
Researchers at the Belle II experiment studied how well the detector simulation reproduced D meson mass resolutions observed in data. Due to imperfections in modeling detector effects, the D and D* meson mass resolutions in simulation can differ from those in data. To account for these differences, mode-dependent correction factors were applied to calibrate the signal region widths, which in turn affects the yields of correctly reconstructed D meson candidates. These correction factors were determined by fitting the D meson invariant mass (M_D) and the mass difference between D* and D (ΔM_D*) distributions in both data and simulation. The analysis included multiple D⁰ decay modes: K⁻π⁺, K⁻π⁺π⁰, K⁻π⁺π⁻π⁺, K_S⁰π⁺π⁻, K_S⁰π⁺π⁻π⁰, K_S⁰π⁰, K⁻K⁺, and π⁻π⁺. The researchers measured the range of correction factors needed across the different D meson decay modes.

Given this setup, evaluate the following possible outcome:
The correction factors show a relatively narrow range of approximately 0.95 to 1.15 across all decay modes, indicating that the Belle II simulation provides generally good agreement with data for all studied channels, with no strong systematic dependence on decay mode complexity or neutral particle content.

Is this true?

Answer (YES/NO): NO